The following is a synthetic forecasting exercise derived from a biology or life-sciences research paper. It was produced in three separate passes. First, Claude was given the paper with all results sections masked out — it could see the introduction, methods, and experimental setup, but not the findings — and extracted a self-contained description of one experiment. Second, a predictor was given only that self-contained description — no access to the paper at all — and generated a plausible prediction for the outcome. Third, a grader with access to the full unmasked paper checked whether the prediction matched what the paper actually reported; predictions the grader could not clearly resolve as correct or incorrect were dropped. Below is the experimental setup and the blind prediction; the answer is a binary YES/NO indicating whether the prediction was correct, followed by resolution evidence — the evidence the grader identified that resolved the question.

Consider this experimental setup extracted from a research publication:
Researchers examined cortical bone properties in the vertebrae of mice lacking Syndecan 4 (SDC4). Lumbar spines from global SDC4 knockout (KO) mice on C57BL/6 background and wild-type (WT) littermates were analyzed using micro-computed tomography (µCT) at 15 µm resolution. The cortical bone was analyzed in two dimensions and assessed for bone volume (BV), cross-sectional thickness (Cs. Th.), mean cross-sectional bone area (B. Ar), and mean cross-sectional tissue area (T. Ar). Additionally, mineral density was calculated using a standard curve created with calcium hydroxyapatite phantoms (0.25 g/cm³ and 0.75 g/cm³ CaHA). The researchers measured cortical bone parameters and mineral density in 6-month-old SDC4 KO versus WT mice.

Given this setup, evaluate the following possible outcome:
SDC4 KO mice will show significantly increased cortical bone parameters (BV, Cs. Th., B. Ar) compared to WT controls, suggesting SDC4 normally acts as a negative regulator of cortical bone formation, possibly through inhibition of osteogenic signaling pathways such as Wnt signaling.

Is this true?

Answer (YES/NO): NO